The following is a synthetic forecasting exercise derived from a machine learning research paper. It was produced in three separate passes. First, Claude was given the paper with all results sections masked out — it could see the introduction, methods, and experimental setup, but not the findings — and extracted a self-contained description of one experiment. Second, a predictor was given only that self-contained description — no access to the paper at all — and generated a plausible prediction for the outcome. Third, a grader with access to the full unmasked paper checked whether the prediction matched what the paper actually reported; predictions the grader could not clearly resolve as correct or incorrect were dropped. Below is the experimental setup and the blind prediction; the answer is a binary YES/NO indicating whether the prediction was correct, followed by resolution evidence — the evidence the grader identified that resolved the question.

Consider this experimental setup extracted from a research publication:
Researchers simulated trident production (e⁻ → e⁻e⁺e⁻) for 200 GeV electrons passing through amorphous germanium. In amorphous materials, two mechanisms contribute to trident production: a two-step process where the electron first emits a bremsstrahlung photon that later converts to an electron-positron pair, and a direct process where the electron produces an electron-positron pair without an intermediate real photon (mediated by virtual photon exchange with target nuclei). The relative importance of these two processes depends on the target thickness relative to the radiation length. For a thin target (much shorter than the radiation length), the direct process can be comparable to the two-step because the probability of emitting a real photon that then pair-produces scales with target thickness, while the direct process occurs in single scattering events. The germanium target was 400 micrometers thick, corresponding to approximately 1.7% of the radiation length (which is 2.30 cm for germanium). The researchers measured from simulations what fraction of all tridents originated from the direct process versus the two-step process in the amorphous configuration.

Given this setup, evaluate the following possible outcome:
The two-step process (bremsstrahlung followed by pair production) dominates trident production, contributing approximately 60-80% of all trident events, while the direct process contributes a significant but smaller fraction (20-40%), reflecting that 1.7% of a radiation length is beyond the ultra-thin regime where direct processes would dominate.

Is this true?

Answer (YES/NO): NO